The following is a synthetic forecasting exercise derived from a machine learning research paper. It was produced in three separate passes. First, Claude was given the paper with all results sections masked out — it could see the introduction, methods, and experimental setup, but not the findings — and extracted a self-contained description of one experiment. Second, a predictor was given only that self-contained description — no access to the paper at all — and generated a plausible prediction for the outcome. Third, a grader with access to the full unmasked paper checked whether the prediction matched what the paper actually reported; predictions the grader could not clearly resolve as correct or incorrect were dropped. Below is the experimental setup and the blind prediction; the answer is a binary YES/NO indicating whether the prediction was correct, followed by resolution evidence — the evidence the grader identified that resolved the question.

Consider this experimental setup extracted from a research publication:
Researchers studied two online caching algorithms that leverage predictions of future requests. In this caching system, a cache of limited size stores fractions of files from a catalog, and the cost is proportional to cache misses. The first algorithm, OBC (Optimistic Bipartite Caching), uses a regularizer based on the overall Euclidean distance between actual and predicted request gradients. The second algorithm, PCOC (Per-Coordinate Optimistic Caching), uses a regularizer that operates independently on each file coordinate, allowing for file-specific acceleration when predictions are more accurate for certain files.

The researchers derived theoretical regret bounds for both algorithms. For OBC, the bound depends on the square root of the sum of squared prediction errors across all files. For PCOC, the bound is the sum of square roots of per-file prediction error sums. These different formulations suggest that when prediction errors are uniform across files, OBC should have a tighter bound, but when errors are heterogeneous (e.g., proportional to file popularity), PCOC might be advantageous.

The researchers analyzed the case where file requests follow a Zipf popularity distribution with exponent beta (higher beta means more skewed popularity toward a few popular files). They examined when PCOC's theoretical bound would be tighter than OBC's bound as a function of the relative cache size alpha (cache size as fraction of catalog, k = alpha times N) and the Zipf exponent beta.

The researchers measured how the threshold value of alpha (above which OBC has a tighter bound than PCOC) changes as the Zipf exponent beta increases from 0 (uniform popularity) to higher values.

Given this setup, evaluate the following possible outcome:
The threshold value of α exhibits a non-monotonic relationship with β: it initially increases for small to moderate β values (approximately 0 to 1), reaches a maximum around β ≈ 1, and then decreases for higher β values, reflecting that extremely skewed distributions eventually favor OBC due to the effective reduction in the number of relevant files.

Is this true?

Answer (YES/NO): NO